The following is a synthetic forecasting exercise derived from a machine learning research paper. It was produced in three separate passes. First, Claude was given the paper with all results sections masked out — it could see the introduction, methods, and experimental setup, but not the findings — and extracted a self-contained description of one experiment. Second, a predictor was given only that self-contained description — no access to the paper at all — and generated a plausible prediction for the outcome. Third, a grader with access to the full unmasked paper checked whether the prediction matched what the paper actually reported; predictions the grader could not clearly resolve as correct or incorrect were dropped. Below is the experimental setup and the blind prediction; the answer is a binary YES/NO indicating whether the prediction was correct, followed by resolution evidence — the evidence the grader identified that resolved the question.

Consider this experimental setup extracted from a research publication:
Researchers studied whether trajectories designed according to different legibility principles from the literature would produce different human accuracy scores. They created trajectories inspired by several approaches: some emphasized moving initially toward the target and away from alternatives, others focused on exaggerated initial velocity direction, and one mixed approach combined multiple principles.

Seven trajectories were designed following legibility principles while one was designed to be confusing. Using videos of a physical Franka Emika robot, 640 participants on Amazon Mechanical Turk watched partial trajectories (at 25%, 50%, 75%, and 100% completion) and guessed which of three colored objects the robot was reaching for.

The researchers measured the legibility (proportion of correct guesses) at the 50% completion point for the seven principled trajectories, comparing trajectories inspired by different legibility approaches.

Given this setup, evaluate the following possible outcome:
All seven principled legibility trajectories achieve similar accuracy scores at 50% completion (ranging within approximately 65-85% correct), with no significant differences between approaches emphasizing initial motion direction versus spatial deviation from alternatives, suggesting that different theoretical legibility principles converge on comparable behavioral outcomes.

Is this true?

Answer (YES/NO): NO